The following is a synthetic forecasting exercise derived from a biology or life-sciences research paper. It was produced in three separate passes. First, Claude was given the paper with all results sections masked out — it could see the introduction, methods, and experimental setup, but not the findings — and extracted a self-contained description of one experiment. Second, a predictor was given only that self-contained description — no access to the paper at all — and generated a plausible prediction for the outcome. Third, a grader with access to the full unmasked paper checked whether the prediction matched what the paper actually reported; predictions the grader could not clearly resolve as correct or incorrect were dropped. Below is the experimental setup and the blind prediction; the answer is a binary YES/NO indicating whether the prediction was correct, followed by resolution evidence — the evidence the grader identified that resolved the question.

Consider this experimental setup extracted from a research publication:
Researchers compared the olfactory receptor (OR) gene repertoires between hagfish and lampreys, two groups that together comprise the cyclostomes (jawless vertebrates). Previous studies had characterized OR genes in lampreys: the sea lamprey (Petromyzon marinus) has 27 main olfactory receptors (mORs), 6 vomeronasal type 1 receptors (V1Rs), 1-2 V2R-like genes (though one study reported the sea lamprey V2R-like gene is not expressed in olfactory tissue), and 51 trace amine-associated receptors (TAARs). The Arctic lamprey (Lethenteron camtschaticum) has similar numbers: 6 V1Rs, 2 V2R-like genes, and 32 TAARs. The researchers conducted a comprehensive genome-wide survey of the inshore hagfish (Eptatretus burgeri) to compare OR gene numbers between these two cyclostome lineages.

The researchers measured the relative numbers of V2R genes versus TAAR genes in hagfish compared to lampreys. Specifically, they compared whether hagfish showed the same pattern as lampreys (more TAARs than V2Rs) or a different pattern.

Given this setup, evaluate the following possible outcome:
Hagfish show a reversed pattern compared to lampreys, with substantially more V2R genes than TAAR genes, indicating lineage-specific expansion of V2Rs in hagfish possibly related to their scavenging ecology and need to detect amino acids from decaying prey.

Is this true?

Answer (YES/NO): YES